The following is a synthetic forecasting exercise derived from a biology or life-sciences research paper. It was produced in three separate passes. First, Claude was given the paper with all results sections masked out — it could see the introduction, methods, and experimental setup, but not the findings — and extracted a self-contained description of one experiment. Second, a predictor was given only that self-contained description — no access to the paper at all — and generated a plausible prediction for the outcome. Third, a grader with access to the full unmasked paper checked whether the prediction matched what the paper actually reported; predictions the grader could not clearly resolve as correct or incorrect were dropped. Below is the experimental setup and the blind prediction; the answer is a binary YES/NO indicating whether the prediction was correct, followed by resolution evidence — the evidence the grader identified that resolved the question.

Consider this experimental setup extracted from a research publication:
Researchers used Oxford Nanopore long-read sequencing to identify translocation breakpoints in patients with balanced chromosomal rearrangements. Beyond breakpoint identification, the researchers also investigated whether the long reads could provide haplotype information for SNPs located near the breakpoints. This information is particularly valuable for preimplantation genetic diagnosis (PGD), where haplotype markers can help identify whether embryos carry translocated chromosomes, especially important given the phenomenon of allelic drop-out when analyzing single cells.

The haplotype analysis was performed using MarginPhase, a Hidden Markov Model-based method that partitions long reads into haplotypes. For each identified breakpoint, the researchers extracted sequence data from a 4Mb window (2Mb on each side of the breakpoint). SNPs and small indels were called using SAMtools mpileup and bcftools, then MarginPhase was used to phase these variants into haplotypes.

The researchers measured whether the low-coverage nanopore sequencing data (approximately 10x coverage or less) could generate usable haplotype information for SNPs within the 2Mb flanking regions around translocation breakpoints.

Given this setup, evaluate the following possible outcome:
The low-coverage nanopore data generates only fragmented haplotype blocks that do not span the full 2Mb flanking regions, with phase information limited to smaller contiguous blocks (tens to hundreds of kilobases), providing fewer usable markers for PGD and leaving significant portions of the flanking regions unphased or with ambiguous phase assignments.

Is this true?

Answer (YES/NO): NO